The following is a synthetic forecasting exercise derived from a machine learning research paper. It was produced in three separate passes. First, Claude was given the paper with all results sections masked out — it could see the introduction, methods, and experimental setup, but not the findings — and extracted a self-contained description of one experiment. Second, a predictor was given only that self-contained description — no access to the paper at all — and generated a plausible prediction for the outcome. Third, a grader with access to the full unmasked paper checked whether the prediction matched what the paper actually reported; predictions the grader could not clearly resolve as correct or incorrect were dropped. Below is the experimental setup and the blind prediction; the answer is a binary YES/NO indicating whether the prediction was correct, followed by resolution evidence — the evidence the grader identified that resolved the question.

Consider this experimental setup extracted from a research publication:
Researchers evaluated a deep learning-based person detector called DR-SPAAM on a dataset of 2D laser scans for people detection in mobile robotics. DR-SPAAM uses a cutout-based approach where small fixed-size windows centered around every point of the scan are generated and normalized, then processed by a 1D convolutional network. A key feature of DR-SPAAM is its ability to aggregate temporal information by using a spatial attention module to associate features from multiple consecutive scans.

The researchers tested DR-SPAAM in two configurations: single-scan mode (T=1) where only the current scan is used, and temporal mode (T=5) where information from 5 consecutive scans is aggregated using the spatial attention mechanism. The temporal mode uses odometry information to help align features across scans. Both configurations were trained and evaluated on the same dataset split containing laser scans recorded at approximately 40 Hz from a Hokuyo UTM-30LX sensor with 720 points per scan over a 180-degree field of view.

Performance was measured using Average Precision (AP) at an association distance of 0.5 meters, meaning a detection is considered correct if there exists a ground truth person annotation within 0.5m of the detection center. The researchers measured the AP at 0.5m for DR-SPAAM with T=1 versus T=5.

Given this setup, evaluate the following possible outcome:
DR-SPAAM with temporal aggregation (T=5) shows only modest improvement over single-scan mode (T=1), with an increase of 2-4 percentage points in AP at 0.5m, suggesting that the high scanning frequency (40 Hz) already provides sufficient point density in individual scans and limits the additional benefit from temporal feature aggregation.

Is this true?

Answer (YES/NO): YES